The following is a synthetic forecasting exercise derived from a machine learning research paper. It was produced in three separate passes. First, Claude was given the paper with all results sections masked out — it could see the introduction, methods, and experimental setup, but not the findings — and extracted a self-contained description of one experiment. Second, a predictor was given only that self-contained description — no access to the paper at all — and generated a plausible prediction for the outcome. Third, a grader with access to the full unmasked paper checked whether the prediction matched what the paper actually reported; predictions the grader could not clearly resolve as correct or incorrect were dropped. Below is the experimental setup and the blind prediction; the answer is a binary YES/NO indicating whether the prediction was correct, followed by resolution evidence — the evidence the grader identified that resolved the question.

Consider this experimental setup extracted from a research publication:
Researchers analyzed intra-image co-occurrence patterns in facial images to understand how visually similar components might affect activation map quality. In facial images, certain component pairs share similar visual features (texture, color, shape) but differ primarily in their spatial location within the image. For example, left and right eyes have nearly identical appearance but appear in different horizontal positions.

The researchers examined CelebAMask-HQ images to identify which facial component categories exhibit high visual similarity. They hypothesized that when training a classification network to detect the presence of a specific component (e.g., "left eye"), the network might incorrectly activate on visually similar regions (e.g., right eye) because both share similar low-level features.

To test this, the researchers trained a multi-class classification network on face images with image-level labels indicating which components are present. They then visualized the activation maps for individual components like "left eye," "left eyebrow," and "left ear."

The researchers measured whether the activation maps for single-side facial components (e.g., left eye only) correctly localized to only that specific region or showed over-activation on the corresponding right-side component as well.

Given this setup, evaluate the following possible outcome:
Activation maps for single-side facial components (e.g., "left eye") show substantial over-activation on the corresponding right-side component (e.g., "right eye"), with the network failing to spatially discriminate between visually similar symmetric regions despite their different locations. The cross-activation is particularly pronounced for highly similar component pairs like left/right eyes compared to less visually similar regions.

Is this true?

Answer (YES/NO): YES